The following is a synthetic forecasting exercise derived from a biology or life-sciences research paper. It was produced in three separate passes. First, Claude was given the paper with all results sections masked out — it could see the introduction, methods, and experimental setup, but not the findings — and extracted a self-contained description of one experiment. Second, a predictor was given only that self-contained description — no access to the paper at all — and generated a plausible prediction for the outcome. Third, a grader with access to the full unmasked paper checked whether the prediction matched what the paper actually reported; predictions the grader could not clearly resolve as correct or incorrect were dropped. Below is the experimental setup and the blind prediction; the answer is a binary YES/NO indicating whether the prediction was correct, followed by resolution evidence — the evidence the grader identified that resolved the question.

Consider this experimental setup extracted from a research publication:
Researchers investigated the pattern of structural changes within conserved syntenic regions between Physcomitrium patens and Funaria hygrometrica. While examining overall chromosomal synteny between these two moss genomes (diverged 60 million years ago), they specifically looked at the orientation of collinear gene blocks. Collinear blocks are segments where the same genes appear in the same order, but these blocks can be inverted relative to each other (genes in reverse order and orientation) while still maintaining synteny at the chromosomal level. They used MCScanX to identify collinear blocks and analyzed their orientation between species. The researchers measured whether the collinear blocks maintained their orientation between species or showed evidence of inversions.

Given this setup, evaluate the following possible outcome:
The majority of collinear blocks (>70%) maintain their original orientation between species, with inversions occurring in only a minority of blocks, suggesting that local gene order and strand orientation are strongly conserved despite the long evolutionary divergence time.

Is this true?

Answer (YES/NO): NO